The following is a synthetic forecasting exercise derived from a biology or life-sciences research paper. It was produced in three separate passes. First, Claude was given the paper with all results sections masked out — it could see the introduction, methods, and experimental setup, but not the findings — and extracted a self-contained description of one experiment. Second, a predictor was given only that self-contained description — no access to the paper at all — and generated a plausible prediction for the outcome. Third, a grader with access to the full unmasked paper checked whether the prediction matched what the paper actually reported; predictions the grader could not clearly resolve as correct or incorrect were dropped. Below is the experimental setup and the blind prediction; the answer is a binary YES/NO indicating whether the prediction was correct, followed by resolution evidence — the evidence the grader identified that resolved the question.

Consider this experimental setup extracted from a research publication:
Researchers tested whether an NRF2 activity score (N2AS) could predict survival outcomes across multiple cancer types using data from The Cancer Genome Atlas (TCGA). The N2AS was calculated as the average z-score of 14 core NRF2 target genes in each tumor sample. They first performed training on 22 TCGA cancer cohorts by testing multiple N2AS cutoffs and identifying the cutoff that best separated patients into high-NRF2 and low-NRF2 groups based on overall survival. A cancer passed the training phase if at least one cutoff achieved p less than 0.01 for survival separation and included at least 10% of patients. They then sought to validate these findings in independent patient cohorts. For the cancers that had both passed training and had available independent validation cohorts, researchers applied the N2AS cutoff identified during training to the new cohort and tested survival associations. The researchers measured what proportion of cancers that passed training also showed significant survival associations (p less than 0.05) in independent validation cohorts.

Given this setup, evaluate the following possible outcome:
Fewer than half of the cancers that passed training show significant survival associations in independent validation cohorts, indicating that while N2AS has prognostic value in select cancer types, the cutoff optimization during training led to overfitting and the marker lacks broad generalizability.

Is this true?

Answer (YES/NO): NO